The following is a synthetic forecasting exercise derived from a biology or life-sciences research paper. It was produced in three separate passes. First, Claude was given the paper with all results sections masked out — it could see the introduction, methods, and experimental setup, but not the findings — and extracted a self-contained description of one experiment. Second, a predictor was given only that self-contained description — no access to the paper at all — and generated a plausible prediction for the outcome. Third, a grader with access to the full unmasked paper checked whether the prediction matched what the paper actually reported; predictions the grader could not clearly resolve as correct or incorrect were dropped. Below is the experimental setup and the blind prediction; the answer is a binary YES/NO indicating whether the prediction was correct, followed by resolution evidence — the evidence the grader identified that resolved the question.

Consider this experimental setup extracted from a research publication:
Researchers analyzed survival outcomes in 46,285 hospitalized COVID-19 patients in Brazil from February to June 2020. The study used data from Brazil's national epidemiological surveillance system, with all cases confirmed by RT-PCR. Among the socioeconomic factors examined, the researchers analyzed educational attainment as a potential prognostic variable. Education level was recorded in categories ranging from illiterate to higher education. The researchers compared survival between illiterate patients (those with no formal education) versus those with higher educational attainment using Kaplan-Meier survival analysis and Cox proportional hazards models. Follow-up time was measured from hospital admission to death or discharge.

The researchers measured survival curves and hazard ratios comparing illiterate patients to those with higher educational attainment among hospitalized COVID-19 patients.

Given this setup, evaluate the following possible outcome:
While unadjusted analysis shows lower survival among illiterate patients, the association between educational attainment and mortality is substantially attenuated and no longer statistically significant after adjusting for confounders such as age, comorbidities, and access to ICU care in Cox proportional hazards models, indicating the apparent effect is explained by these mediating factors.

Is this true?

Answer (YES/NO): YES